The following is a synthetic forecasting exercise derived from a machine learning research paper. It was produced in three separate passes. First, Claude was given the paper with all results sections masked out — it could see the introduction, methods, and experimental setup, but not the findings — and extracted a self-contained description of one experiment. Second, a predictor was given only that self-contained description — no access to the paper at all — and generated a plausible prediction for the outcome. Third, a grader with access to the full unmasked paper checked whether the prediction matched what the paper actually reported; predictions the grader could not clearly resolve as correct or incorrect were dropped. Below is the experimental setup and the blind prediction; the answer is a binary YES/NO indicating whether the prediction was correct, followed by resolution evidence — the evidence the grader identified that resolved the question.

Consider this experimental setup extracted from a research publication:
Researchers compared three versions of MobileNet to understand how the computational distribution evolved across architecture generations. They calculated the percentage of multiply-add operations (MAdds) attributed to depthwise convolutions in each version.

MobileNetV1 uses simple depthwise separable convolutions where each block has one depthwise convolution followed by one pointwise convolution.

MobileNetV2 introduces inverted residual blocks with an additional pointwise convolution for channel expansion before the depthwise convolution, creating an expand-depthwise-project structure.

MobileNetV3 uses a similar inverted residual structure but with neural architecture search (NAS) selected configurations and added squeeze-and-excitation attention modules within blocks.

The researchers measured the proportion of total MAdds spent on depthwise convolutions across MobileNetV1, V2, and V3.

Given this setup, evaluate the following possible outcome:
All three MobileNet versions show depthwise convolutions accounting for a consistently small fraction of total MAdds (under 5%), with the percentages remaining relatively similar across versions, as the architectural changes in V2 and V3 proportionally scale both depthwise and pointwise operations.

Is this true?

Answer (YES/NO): NO